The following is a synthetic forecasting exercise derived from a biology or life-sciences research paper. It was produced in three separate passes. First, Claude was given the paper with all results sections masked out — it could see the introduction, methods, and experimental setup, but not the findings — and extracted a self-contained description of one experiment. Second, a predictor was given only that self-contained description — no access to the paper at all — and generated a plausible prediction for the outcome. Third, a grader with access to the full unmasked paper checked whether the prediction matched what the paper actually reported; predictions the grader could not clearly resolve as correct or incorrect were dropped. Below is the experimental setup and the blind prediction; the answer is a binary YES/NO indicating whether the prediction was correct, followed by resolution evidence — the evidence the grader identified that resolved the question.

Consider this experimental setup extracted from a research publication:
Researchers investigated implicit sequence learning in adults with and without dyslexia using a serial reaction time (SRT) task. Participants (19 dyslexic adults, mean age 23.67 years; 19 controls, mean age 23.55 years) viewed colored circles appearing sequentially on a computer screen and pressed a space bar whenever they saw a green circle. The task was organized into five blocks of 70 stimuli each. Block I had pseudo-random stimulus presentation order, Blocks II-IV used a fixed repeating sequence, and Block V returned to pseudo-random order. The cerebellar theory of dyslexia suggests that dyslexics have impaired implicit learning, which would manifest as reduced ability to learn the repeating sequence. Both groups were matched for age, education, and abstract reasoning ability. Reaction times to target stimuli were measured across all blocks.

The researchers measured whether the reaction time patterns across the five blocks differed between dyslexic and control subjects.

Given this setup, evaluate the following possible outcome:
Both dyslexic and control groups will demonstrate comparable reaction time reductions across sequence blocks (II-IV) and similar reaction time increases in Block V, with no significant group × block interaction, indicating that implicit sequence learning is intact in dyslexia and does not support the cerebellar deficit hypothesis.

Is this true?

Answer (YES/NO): YES